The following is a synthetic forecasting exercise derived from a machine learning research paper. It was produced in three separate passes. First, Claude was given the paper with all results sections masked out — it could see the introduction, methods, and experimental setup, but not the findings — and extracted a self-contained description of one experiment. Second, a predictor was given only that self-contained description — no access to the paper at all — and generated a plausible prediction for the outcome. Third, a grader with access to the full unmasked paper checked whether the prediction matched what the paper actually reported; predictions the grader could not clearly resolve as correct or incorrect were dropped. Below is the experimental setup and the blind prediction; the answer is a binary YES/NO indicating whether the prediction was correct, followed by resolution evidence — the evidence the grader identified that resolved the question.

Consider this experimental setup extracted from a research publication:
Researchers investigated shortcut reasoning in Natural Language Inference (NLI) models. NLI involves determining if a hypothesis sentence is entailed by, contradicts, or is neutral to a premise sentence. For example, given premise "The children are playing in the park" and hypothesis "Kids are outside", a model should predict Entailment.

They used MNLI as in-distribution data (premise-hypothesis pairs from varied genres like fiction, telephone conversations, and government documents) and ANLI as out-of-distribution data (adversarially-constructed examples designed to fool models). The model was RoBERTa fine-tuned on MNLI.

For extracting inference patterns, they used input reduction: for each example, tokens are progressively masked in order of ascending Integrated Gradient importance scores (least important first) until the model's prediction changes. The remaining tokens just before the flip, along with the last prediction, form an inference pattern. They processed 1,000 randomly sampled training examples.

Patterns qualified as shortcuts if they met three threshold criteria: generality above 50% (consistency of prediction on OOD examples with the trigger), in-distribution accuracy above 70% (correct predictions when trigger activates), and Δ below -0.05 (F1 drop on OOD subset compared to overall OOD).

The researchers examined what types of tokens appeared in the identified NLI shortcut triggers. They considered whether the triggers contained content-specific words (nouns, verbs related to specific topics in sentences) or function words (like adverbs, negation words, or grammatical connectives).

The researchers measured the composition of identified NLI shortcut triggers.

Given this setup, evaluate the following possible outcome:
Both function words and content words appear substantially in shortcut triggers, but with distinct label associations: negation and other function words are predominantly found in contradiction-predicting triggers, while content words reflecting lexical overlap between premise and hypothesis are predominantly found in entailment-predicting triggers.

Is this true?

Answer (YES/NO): NO